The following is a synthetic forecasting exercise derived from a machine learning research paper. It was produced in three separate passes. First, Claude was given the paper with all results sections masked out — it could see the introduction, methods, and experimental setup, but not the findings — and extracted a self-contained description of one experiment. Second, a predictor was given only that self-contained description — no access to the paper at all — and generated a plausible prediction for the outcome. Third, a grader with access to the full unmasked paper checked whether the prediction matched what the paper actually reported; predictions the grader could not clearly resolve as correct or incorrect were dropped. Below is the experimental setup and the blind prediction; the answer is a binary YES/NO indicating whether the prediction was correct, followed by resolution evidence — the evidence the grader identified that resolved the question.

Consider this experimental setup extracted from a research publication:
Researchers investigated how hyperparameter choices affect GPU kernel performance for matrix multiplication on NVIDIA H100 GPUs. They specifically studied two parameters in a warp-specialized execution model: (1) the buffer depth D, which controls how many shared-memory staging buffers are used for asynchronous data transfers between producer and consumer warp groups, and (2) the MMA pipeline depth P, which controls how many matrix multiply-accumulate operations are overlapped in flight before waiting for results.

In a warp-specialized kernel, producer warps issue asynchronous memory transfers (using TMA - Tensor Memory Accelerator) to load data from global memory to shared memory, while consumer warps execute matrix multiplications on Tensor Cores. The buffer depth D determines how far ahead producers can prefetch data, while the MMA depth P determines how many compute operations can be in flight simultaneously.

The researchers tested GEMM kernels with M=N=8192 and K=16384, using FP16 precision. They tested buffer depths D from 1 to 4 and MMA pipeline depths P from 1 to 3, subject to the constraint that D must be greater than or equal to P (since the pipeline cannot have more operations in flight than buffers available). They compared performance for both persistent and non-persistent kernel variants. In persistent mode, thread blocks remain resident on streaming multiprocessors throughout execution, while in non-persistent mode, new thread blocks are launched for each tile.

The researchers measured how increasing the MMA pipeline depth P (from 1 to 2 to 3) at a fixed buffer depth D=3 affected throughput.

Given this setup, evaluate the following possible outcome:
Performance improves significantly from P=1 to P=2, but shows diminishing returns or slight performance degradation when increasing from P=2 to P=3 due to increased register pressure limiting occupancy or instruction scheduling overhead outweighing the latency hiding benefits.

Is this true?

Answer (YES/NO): YES